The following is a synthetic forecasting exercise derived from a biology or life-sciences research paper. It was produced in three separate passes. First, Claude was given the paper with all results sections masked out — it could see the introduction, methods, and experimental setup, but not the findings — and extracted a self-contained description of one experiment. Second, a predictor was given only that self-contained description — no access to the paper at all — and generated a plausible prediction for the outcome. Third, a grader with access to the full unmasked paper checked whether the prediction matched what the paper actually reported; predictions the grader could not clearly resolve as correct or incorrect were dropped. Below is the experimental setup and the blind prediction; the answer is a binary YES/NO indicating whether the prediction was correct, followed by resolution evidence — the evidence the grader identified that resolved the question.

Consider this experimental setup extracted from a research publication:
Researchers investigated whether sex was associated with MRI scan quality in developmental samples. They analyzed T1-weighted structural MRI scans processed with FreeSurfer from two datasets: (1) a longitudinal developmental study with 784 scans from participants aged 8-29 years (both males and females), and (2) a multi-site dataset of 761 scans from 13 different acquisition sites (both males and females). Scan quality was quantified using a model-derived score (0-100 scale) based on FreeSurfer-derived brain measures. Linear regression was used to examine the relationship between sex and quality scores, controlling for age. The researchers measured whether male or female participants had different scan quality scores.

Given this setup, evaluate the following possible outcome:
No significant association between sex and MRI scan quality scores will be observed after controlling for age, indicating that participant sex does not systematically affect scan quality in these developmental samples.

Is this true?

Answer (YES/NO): NO